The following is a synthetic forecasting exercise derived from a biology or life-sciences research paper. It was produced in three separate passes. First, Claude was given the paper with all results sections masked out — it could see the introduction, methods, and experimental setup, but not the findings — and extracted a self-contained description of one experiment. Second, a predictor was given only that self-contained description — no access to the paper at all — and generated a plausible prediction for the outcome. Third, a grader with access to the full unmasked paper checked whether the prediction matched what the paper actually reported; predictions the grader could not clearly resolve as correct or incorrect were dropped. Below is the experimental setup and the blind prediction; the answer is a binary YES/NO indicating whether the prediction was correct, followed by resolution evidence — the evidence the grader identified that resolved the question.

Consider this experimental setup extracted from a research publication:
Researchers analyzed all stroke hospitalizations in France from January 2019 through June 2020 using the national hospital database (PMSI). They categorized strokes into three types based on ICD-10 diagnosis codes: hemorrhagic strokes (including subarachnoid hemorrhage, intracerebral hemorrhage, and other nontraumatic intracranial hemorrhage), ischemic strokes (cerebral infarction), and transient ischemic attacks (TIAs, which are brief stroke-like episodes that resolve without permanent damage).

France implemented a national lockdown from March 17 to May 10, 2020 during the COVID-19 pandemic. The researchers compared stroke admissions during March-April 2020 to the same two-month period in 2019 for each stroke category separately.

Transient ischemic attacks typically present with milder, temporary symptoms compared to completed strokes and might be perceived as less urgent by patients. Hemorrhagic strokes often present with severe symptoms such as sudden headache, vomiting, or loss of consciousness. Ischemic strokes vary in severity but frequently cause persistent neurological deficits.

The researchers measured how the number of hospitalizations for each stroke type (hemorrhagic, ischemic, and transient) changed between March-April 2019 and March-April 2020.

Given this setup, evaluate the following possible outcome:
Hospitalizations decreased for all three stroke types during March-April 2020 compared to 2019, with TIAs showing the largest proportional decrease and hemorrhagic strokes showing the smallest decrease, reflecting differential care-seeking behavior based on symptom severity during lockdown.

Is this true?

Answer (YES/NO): NO